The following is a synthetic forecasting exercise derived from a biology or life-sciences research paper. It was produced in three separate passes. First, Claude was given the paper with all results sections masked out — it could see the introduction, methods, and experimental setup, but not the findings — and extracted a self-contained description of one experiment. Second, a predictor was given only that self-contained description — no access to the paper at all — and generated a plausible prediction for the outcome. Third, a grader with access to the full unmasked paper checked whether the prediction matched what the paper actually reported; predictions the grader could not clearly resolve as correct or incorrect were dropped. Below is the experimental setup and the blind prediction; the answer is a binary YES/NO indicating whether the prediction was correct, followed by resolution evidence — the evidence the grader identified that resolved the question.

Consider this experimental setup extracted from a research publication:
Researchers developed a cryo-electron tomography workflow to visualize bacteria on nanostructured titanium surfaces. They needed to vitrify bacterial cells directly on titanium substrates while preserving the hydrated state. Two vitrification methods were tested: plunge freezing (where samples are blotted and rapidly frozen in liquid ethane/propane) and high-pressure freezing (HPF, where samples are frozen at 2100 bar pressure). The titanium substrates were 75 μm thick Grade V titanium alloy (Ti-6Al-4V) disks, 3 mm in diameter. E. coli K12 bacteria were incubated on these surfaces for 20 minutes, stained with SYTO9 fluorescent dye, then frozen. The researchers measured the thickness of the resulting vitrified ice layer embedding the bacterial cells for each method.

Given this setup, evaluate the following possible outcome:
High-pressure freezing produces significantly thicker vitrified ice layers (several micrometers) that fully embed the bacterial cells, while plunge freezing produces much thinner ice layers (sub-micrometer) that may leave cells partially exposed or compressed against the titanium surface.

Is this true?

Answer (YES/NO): NO